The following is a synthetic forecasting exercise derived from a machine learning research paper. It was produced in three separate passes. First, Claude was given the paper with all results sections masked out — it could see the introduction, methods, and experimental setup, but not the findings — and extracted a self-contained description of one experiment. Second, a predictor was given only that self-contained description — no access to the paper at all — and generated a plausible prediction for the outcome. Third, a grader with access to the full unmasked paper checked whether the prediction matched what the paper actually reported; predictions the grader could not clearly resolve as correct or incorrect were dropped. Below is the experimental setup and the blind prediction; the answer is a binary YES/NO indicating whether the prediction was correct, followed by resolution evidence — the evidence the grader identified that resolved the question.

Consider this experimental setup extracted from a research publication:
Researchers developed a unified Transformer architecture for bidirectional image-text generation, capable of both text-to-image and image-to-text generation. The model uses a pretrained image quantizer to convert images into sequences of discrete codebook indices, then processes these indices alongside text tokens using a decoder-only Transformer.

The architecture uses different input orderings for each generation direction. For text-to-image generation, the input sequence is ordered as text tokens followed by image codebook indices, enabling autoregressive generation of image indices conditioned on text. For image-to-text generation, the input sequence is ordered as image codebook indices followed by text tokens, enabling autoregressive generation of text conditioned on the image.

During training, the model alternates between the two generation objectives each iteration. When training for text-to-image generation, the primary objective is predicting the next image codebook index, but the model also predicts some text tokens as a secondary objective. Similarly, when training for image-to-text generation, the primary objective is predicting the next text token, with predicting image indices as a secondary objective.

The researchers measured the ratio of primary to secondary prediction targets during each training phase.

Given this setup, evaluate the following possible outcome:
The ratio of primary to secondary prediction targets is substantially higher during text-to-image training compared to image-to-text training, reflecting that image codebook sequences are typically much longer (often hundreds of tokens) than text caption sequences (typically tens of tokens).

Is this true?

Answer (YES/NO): NO